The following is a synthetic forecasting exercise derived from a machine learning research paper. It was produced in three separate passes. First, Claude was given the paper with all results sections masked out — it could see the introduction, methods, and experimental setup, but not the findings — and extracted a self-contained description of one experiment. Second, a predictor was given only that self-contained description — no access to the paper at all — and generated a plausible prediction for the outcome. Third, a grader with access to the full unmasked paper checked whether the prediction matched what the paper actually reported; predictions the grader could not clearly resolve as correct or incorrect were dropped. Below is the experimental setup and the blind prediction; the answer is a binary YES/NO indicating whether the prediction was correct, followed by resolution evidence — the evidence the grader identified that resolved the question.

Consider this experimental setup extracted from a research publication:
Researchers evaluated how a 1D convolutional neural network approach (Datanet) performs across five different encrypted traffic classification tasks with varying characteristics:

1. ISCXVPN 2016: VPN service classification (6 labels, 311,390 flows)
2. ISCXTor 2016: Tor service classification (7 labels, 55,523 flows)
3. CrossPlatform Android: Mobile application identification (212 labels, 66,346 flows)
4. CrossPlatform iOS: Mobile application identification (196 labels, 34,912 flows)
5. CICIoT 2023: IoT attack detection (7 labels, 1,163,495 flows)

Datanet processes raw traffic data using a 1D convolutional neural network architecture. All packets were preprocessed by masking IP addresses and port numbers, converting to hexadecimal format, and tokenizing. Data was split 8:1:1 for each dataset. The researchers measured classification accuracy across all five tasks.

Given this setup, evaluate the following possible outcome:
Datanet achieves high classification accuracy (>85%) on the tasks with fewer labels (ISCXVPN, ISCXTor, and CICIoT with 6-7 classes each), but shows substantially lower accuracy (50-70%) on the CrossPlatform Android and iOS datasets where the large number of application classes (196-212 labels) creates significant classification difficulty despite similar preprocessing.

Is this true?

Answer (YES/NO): NO